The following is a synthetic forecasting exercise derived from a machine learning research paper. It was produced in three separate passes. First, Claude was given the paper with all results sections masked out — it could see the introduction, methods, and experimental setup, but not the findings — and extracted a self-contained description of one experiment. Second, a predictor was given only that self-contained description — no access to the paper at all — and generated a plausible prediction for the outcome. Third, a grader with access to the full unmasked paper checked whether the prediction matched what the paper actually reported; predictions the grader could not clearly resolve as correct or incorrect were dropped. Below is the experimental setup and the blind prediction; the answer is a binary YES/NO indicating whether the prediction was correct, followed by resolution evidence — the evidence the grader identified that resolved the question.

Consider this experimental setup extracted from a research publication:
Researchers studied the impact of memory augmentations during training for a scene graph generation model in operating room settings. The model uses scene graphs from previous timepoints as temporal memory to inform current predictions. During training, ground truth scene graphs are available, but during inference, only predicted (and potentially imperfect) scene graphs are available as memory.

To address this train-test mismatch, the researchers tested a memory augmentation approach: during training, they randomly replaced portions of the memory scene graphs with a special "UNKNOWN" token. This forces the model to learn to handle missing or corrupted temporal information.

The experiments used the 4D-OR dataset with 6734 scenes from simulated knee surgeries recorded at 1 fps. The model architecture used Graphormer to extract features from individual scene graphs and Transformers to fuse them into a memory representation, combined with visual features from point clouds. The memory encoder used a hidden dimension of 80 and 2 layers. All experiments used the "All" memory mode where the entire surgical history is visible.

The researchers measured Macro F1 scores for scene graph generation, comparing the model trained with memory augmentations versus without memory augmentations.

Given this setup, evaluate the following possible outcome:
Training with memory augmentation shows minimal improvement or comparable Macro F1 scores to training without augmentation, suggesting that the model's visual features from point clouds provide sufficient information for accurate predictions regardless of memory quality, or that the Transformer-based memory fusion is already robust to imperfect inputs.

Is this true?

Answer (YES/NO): NO